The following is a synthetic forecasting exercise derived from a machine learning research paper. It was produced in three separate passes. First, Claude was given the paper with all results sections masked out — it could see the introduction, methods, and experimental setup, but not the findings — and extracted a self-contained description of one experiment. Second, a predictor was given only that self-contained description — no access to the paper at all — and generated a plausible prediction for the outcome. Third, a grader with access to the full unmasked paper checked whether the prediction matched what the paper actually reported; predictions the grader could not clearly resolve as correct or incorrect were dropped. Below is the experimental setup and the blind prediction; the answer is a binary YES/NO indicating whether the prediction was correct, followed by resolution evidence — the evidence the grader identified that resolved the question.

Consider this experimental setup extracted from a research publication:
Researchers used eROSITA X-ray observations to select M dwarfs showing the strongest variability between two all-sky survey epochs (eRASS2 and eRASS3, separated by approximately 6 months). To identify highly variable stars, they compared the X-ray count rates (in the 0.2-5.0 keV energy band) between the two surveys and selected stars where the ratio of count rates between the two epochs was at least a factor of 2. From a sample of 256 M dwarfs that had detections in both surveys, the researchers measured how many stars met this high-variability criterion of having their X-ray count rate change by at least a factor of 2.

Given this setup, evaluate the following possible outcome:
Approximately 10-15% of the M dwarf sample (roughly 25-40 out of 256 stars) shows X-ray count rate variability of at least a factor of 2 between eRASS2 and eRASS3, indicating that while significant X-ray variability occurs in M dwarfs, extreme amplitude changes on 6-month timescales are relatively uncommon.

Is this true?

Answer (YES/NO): NO